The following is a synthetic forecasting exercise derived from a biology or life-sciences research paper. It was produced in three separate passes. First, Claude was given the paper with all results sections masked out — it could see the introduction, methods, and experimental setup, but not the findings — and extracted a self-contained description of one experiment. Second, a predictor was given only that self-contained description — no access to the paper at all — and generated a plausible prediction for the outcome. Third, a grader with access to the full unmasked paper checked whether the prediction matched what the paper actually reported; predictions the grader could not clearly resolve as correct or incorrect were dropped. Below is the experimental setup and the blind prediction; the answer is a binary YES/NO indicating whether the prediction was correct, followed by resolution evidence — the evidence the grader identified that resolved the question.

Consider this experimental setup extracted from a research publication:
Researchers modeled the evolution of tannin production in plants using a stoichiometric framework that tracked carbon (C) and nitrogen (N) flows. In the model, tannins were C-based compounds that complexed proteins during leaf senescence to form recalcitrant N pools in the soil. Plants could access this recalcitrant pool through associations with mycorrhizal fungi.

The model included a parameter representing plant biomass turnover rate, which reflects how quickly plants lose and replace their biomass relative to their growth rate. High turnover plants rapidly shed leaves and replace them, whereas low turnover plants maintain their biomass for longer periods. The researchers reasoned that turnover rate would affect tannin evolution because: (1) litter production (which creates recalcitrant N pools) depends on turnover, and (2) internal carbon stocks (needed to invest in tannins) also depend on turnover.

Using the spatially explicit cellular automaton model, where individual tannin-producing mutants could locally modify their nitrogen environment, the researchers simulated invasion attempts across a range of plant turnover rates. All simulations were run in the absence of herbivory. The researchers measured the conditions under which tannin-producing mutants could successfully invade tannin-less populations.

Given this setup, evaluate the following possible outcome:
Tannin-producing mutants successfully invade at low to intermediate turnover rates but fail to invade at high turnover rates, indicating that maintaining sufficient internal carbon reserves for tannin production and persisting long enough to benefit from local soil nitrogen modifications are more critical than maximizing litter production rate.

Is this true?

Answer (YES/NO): NO